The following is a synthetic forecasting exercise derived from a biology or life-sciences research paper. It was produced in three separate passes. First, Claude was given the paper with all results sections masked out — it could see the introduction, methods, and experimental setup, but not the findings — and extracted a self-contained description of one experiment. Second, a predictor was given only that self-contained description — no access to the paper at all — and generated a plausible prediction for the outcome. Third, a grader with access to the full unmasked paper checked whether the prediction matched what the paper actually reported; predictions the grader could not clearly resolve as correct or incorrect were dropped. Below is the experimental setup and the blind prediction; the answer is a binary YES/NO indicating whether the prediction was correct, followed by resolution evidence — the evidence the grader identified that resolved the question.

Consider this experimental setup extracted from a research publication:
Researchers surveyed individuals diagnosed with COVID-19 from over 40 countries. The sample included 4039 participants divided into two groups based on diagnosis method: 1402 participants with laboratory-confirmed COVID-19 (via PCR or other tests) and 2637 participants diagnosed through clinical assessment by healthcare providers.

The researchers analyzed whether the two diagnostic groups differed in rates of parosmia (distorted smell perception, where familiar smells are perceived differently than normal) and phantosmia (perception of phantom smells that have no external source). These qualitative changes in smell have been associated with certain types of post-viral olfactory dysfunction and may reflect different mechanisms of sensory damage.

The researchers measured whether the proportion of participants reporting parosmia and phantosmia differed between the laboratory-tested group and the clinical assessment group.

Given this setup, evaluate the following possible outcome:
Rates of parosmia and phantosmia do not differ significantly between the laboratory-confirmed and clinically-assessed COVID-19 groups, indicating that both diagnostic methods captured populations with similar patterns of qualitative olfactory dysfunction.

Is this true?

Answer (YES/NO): NO